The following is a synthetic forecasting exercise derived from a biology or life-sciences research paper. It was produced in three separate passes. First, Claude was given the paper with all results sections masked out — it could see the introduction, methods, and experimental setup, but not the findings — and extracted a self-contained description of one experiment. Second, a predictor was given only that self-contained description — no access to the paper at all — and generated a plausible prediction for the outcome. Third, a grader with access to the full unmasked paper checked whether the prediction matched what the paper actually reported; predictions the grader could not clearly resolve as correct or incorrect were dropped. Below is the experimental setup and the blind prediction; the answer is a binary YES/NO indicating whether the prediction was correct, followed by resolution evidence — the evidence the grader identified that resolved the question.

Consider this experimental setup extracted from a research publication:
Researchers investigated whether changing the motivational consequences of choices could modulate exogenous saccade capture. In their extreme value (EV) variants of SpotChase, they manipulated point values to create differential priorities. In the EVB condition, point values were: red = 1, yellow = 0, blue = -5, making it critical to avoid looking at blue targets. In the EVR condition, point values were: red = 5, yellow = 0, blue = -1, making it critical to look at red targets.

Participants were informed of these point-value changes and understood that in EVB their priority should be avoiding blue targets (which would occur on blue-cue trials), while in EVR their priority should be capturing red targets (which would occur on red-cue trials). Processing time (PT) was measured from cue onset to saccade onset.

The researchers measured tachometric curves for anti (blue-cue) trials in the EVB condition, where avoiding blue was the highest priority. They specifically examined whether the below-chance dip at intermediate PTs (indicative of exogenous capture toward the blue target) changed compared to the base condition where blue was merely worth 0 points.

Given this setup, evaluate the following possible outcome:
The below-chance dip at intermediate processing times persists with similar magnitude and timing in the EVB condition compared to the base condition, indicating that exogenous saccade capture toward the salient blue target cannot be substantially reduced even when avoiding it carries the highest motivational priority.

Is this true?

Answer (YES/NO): YES